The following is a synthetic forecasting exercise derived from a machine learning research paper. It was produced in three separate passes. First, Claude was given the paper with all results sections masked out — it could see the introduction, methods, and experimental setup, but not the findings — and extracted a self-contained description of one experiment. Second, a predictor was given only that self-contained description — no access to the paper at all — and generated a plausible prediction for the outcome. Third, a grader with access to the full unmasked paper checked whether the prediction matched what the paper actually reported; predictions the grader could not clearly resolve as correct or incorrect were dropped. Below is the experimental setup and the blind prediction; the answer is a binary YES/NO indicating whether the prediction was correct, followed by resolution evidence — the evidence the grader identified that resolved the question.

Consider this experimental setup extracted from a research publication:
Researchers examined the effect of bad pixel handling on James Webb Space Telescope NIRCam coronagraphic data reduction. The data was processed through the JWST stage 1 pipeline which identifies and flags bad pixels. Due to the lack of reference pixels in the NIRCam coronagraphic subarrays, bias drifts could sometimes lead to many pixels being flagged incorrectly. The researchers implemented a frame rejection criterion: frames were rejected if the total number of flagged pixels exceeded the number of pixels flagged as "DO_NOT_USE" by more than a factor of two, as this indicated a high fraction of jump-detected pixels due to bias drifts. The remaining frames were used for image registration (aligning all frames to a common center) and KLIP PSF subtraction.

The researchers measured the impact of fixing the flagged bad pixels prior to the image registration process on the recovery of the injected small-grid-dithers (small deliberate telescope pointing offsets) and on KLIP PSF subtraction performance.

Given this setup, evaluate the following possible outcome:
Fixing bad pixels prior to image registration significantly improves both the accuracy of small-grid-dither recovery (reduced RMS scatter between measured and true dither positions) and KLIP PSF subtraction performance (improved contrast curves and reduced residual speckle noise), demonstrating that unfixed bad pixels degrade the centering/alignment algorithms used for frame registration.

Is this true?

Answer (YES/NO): YES